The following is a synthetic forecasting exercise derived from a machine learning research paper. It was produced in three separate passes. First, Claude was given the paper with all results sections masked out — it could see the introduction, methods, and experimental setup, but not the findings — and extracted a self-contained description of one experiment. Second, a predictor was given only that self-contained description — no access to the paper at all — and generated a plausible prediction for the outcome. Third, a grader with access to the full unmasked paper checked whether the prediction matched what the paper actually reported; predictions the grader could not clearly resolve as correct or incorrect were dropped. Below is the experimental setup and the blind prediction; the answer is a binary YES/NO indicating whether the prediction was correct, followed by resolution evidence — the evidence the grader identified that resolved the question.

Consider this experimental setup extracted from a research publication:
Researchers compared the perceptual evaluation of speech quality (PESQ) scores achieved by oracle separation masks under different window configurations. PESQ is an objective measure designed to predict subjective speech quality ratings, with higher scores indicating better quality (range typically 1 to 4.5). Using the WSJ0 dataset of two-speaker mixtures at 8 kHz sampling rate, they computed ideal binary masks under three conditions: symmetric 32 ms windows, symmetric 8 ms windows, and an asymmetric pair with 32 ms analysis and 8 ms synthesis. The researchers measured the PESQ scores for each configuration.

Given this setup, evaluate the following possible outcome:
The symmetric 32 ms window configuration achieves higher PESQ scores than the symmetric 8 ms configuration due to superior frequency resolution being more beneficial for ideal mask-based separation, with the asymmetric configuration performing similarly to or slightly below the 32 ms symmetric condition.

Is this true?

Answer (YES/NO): YES